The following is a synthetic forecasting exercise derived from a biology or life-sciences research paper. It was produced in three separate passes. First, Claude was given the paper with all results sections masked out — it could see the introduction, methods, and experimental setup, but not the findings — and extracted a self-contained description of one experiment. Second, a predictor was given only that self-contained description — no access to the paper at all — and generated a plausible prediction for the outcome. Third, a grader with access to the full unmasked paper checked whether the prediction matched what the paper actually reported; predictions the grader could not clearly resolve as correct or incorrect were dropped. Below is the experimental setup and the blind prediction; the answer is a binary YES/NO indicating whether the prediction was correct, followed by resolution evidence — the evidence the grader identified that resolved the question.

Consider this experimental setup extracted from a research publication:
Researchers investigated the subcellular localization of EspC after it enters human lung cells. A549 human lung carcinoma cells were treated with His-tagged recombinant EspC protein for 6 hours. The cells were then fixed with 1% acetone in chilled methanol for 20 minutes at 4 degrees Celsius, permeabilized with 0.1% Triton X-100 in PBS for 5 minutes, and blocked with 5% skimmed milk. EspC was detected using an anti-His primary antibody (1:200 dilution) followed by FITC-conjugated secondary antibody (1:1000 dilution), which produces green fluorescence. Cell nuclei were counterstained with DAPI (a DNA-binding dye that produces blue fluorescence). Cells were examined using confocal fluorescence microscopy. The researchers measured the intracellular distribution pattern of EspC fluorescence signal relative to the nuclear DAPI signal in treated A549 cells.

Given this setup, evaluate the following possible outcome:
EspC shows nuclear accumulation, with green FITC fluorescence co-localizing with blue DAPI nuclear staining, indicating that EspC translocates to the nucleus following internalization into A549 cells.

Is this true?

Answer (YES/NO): NO